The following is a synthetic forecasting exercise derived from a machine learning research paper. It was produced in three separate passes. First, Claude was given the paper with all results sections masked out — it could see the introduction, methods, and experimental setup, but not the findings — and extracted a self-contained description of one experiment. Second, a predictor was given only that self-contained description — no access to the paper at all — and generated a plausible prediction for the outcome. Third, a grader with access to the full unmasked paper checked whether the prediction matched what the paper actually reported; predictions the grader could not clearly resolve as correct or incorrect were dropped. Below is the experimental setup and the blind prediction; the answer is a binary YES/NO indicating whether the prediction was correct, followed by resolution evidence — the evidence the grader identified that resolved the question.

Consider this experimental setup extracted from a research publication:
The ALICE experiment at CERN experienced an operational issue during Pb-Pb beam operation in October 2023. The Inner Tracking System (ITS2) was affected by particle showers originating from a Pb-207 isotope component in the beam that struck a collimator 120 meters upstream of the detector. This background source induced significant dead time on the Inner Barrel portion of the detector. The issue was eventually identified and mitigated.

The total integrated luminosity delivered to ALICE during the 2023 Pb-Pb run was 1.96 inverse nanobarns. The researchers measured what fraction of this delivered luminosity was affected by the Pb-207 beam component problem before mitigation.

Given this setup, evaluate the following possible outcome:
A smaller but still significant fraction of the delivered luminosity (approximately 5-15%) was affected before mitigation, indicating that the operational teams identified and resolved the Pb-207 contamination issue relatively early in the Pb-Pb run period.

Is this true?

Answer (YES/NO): YES